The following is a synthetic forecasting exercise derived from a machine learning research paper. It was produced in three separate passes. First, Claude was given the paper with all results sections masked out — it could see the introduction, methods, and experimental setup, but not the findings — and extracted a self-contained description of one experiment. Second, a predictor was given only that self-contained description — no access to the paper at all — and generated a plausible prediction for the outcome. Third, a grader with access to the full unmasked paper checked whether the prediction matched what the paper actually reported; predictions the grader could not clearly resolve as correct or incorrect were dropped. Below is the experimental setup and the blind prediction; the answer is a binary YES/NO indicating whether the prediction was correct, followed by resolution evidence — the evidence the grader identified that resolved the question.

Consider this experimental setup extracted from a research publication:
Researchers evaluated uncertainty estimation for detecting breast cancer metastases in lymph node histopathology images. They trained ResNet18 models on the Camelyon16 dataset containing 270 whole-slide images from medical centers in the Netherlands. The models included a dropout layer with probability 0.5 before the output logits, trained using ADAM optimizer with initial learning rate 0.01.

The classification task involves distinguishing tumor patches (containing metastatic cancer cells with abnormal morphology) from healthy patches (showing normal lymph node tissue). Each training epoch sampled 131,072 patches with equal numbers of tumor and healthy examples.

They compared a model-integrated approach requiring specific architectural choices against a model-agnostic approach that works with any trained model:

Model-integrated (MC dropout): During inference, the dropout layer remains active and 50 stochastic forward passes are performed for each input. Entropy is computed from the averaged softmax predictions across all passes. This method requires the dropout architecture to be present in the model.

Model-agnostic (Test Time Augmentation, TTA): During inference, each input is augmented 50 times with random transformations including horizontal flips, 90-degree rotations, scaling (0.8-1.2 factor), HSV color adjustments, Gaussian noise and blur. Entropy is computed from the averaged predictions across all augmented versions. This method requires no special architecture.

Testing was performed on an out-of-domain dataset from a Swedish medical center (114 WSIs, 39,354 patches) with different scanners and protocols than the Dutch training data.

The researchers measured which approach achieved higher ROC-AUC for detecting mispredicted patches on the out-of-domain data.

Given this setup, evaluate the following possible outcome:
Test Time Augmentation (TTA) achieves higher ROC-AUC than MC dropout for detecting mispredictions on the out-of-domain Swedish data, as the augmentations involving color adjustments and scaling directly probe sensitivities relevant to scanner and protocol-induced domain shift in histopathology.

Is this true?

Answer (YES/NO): YES